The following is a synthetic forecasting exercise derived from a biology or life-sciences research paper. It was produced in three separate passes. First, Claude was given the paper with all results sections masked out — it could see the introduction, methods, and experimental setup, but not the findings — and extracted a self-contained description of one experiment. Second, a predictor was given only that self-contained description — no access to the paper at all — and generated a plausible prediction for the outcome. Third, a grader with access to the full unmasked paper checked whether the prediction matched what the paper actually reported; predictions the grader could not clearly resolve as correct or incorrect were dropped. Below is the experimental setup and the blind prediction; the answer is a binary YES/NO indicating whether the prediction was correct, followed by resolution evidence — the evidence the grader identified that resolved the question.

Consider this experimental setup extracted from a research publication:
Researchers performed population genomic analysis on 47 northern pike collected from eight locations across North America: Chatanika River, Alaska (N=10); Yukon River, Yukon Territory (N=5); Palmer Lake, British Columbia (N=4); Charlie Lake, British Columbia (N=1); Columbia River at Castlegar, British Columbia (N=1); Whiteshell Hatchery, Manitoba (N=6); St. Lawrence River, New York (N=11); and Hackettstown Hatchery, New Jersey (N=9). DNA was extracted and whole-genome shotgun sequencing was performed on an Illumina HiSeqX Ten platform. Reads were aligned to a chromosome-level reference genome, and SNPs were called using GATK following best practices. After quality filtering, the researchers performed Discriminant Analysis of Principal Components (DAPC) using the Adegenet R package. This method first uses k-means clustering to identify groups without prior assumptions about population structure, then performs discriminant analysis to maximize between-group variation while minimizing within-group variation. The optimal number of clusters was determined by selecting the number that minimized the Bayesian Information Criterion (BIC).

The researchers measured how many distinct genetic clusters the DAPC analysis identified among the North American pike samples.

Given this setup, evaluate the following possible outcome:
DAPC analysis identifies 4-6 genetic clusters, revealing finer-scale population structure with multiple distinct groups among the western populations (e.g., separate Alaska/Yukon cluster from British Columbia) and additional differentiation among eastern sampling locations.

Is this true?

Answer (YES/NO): NO